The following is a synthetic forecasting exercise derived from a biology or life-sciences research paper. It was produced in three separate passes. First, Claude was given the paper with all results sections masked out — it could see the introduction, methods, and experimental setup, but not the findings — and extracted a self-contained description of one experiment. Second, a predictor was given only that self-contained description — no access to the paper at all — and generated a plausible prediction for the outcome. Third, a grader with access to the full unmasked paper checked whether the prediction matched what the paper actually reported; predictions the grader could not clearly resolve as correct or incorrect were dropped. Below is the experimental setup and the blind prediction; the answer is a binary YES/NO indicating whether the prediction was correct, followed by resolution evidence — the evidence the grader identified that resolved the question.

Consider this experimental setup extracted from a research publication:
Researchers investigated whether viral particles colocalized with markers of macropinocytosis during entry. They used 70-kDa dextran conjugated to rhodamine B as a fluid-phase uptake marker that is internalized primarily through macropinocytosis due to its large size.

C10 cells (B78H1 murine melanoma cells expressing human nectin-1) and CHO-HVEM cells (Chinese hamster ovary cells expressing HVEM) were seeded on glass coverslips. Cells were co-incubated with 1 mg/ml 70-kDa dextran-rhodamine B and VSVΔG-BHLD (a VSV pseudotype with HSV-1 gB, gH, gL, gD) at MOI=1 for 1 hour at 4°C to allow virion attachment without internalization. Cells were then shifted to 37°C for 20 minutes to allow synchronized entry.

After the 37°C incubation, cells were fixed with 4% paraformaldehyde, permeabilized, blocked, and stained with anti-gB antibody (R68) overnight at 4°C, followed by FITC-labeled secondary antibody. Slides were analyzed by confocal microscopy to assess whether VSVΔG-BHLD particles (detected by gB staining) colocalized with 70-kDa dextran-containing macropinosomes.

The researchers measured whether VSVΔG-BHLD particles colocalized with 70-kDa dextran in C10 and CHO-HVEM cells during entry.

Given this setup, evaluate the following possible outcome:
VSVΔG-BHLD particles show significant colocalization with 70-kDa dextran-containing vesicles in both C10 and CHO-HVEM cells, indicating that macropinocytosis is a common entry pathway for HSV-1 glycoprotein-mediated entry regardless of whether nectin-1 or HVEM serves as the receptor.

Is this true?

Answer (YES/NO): NO